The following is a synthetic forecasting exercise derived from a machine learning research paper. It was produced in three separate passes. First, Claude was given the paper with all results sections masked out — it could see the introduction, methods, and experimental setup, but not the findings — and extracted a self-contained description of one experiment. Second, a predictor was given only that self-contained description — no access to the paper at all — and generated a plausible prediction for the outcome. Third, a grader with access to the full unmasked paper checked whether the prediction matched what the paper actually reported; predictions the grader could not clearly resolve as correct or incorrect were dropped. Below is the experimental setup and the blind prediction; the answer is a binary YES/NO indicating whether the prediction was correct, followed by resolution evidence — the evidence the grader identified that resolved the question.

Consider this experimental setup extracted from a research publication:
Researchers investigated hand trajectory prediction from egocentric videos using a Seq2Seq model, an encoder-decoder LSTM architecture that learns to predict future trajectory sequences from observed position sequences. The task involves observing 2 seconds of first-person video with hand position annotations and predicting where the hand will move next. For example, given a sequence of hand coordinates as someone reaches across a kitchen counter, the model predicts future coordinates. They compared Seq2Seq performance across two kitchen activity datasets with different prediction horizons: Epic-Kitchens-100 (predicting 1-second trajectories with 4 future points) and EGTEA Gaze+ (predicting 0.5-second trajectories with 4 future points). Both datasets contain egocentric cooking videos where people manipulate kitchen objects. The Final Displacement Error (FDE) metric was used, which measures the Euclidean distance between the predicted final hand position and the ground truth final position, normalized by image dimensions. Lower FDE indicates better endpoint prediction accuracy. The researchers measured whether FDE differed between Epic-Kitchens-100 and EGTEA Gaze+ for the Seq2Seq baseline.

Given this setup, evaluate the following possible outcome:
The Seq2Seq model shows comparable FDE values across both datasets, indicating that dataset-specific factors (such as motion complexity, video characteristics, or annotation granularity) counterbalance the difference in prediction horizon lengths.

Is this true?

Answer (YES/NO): YES